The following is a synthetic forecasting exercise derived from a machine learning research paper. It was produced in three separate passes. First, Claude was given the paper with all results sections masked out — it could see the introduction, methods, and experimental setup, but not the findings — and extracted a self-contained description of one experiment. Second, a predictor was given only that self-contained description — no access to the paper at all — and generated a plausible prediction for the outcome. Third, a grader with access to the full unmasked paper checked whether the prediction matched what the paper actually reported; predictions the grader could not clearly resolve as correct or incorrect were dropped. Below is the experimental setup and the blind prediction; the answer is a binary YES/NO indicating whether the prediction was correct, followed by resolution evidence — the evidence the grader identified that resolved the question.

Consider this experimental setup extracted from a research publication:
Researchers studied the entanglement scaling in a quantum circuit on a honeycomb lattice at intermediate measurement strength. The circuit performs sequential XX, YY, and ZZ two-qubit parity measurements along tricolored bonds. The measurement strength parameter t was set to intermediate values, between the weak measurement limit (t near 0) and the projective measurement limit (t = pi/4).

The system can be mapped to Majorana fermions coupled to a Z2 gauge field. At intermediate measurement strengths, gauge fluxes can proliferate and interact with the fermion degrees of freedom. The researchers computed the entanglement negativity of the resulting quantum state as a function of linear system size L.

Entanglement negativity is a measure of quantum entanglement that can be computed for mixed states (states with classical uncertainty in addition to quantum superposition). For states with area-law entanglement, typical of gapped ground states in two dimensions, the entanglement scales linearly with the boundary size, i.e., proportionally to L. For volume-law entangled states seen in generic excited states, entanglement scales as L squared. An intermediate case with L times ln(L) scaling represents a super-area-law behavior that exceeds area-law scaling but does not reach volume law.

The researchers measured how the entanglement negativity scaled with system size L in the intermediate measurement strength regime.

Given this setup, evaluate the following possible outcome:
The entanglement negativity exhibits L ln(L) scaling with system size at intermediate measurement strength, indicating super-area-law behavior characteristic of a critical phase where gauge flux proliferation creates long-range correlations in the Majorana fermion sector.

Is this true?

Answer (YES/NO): YES